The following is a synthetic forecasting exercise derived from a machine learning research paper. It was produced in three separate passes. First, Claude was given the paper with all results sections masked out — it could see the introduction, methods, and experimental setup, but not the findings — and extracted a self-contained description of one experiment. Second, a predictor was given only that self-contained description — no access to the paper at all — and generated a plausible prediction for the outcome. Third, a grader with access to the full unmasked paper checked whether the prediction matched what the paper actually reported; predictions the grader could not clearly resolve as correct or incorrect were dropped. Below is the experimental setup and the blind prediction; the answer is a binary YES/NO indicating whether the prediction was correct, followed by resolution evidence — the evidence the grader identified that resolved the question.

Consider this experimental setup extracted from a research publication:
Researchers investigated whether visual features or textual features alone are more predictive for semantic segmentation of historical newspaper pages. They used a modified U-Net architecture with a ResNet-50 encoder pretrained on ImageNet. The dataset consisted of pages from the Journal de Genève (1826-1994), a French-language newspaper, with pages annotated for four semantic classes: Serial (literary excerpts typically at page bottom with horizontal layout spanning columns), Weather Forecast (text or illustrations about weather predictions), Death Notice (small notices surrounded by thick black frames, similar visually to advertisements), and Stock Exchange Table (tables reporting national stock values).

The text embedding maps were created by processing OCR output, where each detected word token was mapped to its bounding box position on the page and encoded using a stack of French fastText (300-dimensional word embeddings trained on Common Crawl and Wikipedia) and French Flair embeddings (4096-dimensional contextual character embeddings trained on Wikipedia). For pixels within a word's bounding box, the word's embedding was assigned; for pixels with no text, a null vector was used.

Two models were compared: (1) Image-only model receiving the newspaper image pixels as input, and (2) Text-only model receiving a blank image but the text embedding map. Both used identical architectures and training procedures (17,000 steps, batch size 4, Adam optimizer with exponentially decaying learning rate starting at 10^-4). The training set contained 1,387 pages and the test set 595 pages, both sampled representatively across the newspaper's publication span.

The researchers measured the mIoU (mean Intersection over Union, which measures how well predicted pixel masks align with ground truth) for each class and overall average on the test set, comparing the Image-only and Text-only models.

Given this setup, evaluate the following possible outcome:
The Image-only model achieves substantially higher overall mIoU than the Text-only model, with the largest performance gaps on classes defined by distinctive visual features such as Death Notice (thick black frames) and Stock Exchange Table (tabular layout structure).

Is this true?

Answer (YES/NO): NO